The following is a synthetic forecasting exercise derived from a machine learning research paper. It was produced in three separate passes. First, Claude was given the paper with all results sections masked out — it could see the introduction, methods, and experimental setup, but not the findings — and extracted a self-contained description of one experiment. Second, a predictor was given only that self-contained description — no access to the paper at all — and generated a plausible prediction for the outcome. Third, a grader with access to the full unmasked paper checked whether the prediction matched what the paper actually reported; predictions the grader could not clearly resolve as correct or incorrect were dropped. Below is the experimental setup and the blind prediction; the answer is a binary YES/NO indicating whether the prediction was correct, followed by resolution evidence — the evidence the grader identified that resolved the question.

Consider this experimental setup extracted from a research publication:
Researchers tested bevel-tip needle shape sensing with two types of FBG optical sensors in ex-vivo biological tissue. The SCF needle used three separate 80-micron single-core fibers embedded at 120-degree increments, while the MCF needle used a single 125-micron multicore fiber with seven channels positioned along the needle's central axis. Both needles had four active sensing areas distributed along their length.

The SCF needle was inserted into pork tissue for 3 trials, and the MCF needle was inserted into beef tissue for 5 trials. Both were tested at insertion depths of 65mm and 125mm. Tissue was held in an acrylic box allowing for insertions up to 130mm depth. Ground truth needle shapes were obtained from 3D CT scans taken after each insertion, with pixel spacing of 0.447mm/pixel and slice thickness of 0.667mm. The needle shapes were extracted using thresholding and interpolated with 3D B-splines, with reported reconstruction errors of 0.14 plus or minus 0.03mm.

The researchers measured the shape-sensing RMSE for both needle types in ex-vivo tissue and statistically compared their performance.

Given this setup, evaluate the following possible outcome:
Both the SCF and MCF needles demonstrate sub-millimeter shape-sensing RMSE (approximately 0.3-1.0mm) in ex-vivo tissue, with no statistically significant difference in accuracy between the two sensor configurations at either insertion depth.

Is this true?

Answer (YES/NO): NO